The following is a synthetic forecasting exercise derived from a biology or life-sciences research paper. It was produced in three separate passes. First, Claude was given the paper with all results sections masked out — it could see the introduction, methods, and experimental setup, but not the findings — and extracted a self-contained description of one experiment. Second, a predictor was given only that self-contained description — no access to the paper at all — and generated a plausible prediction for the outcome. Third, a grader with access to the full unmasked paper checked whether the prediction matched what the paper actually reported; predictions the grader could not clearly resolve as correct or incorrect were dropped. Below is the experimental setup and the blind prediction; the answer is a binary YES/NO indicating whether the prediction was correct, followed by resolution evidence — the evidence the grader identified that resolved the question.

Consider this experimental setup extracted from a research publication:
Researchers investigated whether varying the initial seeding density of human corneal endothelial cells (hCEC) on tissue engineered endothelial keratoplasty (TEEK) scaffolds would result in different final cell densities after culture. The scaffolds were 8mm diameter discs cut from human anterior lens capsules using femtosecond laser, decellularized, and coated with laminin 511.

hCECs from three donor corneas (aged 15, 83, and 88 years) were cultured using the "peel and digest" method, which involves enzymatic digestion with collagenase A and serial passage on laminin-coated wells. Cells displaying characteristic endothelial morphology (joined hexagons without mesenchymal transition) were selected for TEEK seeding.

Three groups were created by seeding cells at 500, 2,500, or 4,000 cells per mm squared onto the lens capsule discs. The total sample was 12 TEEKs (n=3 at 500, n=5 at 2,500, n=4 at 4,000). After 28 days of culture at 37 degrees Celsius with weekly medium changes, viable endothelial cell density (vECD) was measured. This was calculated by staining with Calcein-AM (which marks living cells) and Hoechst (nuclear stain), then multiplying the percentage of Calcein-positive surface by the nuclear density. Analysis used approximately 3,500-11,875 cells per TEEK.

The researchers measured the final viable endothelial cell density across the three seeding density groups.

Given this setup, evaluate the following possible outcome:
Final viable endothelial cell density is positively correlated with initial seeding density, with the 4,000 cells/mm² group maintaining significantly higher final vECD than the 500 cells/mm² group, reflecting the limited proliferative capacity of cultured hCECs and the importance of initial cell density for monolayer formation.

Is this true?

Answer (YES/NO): YES